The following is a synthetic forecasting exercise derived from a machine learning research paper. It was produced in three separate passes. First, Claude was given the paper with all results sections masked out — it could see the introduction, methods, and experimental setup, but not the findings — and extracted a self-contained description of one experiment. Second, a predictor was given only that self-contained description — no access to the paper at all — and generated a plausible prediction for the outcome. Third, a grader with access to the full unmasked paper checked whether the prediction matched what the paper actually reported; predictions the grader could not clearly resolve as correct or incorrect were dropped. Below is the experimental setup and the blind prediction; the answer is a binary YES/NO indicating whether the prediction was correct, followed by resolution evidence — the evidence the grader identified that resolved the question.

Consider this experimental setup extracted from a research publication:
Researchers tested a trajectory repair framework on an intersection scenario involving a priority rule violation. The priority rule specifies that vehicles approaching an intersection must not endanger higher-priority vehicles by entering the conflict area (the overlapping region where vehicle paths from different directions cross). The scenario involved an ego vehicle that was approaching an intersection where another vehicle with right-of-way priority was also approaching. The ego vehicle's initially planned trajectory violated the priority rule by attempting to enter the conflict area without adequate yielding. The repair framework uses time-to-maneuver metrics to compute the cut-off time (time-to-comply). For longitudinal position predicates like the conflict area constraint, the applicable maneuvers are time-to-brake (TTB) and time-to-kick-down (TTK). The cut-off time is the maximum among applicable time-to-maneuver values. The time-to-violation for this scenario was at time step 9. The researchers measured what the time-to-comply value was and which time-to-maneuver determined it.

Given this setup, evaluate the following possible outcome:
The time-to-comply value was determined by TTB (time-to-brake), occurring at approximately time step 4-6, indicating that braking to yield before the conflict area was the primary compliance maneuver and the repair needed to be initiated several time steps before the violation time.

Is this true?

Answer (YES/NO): YES